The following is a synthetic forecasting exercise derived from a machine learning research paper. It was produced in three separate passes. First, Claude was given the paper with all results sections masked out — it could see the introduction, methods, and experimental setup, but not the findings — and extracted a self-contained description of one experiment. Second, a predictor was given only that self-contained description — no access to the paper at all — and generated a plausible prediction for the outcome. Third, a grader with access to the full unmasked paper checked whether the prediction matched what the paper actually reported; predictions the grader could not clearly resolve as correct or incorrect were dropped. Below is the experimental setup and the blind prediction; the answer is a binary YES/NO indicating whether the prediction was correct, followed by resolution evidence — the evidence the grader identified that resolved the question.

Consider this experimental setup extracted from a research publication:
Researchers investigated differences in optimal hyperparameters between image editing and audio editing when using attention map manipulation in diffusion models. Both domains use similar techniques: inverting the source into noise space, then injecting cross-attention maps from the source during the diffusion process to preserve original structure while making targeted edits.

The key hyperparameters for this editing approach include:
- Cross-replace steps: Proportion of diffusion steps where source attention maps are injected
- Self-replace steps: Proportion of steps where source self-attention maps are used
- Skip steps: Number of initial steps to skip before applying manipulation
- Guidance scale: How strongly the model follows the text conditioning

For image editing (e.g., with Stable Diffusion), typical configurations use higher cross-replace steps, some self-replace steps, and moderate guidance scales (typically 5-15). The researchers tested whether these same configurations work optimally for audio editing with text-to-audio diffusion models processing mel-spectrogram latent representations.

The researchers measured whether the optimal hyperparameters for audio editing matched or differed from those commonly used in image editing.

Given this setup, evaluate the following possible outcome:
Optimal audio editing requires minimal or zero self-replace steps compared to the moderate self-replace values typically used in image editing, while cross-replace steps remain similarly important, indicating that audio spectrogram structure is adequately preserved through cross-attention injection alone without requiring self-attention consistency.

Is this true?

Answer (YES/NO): YES